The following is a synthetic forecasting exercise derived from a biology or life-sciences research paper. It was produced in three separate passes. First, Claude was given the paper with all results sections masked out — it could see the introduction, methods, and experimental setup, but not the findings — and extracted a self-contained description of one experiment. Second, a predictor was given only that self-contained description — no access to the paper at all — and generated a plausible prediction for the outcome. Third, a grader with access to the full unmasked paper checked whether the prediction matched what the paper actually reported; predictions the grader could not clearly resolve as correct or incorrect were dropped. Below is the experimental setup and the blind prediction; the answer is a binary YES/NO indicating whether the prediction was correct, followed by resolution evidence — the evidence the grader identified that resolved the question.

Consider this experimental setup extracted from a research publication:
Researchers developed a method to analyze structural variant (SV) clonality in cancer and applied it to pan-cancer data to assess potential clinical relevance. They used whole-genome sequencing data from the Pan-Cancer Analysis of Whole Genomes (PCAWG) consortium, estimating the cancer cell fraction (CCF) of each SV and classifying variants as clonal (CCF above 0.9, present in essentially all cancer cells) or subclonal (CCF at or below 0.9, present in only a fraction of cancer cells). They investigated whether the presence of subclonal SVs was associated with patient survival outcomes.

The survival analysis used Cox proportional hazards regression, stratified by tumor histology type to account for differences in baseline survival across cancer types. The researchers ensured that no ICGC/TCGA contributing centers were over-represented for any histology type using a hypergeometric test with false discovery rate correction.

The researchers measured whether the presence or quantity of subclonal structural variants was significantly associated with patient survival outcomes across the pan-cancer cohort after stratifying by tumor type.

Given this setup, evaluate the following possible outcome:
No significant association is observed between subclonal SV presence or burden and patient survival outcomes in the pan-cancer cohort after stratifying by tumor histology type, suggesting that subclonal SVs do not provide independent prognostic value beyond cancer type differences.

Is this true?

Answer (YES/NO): NO